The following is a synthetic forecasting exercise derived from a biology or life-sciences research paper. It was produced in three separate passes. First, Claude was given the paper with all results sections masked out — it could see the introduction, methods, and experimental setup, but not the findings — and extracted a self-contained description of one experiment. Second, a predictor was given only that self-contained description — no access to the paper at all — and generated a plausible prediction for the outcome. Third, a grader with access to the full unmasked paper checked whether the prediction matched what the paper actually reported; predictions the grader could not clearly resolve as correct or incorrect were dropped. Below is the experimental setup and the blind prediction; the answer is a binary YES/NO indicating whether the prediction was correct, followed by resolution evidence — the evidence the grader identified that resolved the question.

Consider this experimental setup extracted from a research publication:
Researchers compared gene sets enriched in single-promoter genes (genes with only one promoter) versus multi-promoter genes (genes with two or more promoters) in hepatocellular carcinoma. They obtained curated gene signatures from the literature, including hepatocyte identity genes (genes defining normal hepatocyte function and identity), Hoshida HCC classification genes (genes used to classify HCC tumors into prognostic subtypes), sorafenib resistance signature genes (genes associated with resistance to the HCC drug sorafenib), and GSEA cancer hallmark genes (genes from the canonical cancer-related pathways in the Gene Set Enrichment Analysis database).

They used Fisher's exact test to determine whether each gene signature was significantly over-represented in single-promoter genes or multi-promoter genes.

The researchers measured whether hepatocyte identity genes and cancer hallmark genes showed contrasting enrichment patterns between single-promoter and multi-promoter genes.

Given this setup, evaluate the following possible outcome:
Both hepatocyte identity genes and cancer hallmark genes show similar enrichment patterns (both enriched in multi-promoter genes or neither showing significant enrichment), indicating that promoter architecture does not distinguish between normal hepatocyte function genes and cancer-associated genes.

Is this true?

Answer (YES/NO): YES